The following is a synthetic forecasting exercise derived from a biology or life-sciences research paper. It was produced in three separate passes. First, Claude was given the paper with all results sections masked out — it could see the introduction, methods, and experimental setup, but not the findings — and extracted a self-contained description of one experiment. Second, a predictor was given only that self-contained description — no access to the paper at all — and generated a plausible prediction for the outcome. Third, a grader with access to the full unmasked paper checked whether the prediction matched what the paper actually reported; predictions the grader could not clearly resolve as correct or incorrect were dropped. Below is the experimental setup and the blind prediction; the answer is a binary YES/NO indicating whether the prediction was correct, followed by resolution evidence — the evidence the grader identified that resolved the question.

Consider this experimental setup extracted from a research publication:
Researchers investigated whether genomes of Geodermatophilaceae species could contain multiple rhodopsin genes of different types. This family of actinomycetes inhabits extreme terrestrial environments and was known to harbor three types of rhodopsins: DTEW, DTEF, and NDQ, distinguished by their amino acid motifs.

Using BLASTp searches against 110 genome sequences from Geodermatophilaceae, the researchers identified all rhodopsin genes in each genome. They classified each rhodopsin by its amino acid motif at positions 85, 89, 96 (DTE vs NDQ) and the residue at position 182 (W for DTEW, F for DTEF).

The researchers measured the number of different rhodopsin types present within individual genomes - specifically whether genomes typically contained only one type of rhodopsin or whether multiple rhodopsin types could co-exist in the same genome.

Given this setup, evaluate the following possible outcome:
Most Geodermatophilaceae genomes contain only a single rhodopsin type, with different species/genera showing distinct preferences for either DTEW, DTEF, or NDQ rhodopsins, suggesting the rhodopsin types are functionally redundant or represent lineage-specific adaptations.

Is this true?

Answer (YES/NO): NO